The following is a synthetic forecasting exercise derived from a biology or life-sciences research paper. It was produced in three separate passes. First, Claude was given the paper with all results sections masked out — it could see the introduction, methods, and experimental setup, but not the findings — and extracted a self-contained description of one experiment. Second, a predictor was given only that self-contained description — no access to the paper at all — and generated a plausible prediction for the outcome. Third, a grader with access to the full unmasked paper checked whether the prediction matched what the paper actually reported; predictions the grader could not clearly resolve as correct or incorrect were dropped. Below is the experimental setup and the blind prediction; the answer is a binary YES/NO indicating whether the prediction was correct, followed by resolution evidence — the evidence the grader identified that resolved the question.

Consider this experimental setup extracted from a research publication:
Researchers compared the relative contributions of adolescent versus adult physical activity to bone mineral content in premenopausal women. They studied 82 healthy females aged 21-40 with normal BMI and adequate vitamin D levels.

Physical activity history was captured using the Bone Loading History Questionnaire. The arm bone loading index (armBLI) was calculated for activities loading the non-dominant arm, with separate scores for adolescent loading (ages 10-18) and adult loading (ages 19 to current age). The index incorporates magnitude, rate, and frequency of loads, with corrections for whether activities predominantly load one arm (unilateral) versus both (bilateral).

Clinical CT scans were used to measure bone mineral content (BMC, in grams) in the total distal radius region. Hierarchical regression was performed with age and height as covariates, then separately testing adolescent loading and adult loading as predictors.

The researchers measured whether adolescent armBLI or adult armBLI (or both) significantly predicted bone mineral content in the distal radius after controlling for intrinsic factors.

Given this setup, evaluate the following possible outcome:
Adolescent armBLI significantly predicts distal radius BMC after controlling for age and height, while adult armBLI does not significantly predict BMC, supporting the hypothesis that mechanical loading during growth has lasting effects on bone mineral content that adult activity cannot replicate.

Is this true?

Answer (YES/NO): NO